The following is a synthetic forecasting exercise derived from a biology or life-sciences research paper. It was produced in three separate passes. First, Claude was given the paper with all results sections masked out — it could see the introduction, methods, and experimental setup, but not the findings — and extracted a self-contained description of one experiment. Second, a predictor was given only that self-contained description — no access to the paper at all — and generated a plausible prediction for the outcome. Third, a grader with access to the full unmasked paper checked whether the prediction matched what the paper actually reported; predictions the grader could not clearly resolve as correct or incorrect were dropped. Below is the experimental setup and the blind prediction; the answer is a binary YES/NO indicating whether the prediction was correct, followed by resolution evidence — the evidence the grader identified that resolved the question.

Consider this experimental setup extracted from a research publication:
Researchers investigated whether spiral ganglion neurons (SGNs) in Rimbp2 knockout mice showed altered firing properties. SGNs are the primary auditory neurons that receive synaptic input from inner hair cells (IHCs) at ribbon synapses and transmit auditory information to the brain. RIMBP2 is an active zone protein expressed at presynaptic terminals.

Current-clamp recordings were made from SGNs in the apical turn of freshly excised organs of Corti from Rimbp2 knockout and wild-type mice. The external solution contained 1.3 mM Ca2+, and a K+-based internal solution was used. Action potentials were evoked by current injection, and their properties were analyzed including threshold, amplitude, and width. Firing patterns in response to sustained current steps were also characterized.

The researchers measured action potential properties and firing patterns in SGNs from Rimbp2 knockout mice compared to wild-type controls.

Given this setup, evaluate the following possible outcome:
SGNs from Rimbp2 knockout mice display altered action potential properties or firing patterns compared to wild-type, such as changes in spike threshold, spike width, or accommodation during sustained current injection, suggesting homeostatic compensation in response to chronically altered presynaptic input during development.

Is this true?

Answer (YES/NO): NO